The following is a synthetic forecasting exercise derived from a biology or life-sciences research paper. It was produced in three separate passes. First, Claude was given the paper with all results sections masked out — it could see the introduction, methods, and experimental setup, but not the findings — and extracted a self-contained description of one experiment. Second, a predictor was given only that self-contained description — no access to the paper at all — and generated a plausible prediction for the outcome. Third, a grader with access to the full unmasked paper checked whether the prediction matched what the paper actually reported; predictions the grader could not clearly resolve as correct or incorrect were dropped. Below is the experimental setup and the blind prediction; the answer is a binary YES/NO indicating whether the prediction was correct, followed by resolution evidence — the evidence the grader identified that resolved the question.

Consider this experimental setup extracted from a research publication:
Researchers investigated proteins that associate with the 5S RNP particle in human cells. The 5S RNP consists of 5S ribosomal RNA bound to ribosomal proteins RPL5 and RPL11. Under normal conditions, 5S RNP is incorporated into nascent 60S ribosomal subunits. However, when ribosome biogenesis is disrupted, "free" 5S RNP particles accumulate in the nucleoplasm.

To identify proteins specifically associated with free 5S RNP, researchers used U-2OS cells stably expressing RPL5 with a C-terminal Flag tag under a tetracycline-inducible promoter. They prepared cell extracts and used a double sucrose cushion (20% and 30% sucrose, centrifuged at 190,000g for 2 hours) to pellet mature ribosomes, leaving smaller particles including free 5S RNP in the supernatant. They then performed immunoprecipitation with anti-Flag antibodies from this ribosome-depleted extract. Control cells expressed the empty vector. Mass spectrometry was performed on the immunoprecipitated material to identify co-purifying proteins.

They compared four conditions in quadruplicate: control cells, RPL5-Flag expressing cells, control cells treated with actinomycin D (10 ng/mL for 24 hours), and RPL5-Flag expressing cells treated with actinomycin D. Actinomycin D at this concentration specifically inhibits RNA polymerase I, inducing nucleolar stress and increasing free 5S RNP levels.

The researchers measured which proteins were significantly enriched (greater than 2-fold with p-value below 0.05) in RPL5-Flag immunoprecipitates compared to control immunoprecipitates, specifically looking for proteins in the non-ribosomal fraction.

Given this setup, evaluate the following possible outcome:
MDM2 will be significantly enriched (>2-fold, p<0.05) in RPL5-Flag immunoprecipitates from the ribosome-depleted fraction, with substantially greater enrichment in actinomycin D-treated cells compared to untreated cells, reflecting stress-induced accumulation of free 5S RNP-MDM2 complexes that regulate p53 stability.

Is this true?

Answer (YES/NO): YES